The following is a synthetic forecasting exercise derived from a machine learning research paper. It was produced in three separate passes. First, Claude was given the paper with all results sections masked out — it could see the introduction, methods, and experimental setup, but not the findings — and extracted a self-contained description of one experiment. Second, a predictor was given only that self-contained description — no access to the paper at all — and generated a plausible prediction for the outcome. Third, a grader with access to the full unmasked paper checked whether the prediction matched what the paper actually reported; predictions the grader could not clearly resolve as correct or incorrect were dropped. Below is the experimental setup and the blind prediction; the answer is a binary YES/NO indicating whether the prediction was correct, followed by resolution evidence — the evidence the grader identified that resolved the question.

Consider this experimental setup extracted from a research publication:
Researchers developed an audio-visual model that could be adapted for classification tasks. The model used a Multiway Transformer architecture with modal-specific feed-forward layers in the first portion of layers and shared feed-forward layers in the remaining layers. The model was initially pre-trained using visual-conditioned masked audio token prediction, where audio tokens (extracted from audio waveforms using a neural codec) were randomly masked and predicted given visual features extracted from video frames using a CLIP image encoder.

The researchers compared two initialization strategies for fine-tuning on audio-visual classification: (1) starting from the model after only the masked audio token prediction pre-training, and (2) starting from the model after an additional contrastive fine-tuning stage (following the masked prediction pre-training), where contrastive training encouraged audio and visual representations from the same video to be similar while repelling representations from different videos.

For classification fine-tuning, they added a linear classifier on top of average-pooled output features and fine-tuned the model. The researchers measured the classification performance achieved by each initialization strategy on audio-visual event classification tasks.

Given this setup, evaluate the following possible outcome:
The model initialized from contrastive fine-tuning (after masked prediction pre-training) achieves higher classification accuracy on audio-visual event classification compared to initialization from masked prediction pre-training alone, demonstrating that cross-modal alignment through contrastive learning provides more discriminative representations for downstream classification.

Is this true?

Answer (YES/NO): YES